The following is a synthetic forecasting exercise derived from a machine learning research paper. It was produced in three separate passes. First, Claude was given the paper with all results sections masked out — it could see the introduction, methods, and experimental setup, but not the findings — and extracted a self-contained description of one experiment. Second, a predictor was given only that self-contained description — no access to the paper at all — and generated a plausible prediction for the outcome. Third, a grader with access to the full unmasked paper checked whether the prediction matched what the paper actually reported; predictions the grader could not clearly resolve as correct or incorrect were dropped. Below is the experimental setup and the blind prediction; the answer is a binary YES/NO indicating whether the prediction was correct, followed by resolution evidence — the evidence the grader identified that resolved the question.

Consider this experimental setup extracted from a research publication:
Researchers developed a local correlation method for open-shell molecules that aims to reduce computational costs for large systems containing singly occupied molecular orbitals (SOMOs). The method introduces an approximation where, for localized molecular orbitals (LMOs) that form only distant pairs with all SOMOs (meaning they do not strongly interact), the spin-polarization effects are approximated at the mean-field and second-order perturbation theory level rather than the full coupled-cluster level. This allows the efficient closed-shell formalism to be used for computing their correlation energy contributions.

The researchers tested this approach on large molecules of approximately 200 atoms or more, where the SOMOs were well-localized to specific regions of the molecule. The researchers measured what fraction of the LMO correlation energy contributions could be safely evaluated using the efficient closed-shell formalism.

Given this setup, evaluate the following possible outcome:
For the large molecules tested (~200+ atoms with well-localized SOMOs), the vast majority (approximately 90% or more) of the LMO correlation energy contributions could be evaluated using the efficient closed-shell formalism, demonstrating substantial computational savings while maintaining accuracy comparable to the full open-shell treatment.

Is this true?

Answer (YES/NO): NO